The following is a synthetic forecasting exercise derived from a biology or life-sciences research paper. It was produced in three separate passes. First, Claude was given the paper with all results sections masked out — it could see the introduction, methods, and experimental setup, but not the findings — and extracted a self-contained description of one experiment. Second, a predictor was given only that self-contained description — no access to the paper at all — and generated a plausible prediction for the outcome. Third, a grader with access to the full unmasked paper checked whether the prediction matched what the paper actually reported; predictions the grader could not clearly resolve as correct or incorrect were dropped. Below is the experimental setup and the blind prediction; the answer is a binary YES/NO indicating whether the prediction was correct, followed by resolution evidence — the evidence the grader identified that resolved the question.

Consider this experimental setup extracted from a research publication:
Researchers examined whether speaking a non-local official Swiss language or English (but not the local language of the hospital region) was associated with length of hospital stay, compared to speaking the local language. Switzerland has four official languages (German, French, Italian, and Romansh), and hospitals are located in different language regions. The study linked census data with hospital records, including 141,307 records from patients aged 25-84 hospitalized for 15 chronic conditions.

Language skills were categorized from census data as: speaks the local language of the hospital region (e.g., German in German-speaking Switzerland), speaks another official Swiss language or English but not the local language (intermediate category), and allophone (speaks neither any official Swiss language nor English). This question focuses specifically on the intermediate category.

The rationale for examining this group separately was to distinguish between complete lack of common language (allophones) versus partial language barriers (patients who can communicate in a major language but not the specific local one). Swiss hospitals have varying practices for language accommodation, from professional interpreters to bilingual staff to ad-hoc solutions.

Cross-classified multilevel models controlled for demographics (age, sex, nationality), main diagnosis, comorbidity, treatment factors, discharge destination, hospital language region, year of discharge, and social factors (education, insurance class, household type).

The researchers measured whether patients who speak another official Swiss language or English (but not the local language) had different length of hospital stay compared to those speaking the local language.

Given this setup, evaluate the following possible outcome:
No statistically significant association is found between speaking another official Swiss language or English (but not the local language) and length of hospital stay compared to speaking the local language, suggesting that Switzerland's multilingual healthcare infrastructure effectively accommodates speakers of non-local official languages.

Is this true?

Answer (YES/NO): YES